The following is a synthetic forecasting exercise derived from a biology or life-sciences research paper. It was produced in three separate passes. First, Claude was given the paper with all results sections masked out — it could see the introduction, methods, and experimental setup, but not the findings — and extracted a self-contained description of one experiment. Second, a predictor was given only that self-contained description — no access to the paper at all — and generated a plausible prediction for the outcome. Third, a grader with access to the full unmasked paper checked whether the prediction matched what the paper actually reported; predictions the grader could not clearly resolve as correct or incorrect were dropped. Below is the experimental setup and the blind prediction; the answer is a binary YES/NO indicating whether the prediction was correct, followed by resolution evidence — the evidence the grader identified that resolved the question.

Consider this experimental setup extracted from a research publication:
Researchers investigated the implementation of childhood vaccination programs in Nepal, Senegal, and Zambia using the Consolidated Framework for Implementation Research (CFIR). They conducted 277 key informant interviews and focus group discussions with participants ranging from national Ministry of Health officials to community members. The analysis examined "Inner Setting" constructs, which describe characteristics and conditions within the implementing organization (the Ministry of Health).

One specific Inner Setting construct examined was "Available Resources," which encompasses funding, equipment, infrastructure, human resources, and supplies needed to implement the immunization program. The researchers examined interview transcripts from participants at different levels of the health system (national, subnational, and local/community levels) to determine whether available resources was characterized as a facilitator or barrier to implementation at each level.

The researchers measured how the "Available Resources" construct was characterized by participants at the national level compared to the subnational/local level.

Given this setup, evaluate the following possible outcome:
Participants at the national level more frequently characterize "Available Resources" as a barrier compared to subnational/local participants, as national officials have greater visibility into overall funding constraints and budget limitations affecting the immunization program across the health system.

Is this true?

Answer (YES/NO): NO